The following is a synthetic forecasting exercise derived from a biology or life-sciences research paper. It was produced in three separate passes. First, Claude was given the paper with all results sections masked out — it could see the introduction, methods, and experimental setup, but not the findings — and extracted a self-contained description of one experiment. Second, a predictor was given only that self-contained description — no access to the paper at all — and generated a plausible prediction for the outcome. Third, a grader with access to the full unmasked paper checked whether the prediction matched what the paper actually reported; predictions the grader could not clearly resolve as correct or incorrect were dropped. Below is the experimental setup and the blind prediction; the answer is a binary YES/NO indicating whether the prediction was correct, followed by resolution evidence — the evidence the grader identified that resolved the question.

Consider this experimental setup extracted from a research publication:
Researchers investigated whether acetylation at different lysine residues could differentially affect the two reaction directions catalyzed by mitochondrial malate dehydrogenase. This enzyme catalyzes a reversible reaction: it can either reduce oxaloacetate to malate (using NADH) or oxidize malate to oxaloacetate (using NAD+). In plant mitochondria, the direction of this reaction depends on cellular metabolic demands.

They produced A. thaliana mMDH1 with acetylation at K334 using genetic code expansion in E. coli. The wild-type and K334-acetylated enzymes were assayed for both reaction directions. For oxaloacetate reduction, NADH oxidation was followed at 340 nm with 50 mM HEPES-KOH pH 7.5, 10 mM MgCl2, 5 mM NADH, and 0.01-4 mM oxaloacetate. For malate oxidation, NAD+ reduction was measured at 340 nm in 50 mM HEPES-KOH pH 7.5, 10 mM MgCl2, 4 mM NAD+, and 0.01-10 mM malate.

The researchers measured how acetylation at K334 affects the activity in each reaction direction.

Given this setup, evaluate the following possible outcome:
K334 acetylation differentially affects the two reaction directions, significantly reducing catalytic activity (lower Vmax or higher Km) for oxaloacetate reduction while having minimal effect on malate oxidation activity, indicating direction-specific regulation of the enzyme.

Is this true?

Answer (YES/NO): NO